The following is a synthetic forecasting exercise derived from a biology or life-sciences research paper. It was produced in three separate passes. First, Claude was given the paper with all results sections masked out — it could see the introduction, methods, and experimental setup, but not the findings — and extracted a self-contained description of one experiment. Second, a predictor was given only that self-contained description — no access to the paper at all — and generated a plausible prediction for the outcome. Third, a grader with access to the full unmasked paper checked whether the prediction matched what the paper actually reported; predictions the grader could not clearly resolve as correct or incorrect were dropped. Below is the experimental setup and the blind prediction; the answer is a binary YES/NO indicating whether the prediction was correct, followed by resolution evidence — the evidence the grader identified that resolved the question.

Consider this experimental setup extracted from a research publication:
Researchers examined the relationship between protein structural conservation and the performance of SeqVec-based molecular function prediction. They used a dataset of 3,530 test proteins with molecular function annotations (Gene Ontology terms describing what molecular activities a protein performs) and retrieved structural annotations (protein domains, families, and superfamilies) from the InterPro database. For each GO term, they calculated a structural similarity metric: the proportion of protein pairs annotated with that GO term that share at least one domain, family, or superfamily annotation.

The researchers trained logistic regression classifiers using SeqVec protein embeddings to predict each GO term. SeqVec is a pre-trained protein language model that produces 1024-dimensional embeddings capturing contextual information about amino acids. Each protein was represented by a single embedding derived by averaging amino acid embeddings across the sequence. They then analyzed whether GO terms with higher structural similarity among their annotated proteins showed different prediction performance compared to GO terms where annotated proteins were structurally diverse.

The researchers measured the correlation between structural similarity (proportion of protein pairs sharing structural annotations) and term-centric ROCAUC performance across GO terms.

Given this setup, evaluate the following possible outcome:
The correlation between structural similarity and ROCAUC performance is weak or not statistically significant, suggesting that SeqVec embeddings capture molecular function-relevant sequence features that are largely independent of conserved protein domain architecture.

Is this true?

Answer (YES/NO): NO